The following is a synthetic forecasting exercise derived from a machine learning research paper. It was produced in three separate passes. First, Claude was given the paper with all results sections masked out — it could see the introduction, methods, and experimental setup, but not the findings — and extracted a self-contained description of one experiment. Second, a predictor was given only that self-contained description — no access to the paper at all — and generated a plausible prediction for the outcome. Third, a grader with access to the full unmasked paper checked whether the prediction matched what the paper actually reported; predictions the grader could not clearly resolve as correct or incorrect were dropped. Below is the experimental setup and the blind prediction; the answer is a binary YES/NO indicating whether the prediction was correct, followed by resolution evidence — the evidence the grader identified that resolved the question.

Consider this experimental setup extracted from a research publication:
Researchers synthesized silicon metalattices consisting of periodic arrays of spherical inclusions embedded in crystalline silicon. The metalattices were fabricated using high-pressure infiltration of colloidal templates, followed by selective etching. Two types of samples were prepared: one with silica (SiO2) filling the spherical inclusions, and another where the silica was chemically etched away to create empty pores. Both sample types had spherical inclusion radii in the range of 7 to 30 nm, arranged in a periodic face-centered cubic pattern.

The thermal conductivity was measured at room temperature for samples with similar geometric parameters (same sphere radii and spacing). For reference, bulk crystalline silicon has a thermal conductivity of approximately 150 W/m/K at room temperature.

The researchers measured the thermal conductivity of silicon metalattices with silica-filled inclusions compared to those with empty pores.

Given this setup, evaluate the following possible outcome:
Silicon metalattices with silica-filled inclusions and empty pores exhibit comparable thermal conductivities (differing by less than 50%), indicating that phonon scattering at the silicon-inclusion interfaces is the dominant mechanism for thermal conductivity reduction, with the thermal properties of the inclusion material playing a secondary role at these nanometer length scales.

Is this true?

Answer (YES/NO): NO